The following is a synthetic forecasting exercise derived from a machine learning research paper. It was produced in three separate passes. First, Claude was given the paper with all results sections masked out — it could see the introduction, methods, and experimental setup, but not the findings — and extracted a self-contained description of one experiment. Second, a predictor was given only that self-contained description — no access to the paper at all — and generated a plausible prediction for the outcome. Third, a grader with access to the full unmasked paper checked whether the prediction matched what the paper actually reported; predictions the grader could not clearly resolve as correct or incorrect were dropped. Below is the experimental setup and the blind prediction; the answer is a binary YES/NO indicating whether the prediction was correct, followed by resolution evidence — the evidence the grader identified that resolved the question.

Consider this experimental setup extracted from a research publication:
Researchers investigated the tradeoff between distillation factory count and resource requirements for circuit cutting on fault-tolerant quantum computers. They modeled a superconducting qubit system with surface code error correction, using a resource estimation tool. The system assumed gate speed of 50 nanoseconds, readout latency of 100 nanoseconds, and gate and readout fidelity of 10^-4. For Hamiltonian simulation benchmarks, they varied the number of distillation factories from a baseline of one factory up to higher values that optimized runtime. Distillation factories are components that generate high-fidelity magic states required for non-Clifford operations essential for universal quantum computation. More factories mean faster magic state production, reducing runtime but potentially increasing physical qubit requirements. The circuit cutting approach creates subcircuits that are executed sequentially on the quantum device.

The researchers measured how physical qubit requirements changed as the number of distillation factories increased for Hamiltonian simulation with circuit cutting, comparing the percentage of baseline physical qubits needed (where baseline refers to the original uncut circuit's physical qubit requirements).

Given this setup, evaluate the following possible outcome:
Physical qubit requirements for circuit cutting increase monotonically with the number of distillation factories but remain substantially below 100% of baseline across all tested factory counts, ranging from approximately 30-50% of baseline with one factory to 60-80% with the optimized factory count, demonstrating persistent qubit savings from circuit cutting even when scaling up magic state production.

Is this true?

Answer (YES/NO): NO